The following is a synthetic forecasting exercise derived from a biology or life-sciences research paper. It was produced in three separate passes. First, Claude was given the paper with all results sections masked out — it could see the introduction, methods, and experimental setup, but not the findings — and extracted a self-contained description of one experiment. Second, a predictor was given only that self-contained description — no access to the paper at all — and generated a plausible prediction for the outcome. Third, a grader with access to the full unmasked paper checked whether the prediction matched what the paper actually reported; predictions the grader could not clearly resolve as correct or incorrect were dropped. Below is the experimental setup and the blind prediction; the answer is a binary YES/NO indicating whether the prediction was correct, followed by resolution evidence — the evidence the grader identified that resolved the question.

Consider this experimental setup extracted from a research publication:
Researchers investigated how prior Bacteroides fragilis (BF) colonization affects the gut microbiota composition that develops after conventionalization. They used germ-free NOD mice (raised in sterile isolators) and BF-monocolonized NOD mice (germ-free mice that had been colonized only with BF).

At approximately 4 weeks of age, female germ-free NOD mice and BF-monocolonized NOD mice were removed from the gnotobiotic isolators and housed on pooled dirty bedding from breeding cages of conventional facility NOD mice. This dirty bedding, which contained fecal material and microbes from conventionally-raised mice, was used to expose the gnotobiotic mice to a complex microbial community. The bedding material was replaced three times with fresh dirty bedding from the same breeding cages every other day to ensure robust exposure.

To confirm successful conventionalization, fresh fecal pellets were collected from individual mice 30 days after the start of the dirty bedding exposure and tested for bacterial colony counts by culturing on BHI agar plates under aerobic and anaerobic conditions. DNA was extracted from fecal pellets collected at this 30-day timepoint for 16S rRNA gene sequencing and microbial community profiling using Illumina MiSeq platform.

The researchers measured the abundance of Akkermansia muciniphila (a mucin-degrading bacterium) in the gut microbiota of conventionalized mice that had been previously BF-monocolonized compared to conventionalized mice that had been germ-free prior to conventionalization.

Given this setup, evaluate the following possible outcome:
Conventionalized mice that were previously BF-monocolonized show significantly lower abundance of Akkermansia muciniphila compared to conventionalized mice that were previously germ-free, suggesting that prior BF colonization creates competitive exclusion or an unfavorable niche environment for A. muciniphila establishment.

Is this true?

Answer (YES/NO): YES